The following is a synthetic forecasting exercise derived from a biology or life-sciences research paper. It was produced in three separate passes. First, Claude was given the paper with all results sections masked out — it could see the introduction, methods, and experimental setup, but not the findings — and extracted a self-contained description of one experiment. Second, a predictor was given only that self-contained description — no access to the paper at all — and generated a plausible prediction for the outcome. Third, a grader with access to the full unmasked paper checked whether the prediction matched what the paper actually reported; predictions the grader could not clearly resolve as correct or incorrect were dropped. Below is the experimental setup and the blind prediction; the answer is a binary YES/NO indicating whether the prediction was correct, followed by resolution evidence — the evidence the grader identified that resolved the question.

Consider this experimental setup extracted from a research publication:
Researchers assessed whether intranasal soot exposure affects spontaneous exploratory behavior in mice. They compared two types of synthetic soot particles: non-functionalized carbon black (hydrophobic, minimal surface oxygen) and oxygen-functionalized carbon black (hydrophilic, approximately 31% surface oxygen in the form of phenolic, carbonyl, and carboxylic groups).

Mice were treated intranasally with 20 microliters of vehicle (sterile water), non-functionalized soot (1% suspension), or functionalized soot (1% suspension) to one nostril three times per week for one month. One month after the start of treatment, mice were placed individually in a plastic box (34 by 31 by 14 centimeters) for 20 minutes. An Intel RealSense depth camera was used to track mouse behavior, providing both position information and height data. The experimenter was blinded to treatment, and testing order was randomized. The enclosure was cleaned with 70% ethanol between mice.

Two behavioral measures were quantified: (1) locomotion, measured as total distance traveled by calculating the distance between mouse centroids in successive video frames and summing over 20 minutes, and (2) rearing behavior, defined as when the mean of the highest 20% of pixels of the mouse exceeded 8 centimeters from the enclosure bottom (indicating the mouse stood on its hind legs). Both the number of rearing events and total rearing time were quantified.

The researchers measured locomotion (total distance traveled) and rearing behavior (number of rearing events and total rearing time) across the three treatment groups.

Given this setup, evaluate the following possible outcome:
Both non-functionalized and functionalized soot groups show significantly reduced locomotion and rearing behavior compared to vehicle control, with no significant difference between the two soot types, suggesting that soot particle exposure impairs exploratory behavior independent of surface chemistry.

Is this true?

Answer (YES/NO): NO